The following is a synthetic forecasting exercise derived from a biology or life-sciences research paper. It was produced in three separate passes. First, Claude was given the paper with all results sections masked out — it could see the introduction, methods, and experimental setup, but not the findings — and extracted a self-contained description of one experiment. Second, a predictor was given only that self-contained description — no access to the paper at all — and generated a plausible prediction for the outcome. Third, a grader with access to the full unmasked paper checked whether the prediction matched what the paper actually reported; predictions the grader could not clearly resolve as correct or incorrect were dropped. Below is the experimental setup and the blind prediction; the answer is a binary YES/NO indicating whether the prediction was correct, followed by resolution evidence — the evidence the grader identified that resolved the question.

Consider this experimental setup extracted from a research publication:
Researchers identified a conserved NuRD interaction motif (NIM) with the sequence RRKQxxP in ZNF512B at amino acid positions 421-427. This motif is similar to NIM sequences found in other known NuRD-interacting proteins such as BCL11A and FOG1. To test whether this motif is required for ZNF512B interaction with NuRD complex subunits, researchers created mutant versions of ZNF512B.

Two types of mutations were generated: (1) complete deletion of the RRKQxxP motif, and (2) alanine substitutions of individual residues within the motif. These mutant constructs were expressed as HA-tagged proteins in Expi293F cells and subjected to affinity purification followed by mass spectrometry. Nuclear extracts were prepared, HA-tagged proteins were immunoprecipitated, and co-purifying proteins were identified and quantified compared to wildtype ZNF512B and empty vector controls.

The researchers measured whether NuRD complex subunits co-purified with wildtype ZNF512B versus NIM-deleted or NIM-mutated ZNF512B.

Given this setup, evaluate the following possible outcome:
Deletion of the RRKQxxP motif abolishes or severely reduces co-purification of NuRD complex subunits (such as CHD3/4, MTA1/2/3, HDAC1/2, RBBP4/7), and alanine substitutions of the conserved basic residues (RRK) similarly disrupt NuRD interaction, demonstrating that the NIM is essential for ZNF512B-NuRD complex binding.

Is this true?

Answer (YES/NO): YES